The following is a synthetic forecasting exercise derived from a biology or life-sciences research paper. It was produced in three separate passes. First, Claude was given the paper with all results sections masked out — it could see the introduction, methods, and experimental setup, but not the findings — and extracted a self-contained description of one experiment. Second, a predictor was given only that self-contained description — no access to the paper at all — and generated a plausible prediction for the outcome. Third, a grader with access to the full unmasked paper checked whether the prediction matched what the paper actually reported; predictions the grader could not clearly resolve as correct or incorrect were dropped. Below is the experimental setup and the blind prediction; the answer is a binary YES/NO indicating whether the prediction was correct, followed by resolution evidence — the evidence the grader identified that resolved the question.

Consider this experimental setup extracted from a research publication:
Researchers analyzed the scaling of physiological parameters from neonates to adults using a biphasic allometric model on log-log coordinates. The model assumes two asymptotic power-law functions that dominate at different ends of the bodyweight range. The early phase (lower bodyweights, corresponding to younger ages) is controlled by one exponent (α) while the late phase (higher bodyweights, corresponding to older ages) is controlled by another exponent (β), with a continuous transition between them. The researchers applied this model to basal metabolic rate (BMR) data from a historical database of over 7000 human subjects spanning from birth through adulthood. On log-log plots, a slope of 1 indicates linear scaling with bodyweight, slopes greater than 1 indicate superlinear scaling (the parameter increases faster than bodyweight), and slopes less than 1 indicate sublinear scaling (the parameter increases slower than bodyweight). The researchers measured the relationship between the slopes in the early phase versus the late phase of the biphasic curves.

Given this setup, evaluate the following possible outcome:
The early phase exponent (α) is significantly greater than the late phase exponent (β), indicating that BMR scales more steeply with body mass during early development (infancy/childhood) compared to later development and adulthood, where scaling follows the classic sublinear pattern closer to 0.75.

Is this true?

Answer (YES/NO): NO